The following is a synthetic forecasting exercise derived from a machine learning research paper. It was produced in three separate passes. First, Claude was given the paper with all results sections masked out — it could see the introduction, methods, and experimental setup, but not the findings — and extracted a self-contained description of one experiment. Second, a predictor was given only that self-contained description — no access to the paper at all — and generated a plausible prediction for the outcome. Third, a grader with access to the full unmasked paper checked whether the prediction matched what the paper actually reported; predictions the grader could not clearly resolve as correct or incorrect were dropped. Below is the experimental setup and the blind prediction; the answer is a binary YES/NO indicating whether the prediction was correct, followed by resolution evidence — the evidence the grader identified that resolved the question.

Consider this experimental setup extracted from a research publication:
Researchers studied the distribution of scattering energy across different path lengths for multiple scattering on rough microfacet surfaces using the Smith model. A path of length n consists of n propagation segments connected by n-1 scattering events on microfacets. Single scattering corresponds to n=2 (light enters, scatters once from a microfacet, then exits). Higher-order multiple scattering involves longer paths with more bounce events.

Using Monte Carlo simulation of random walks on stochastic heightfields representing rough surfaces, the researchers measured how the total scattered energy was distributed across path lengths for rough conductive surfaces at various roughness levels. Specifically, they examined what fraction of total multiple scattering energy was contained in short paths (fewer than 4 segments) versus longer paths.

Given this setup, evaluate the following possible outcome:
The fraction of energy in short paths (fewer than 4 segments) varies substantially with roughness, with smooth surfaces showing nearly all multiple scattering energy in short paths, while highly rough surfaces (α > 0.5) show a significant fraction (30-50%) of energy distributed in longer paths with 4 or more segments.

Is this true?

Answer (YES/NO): NO